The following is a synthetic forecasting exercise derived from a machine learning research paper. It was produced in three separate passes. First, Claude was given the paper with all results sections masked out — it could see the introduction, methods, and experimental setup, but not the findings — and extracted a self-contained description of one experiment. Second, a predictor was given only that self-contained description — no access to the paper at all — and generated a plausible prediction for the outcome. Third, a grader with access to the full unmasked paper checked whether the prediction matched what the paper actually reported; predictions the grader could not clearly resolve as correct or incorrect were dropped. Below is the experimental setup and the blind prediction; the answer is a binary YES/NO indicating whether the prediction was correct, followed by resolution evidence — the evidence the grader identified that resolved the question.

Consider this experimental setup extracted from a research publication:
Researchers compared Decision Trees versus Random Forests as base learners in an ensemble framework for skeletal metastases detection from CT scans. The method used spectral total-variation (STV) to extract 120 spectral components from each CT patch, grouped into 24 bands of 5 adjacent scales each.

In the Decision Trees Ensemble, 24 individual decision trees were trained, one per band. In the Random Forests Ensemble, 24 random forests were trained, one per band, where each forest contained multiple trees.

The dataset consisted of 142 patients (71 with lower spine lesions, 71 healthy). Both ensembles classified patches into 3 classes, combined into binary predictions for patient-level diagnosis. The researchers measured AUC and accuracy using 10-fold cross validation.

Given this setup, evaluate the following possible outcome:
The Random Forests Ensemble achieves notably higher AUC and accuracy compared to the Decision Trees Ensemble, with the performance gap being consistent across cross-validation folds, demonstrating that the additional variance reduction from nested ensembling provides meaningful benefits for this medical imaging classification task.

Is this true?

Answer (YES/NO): NO